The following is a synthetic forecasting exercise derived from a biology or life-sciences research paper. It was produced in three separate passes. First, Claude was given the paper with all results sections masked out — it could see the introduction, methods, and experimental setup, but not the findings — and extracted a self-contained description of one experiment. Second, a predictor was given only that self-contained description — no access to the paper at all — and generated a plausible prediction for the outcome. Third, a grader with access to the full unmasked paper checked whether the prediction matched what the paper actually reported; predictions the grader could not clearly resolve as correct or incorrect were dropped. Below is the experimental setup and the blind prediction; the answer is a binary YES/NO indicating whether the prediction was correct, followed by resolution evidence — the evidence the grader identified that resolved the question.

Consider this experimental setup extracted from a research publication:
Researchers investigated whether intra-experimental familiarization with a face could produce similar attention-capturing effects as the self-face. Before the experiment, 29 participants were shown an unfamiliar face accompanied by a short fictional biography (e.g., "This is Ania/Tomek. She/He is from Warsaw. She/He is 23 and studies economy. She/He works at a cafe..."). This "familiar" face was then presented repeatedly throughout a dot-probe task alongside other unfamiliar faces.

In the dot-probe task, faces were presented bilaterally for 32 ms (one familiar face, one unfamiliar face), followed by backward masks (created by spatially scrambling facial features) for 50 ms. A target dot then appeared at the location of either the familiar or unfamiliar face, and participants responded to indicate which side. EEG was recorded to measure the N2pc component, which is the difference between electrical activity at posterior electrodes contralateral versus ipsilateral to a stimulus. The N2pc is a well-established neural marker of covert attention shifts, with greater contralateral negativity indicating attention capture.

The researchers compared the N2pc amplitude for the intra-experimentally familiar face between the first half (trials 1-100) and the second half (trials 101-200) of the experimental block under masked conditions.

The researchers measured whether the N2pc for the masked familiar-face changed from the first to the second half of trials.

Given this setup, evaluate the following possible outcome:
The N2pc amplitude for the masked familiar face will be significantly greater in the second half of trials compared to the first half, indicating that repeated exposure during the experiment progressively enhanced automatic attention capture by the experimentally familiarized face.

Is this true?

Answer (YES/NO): YES